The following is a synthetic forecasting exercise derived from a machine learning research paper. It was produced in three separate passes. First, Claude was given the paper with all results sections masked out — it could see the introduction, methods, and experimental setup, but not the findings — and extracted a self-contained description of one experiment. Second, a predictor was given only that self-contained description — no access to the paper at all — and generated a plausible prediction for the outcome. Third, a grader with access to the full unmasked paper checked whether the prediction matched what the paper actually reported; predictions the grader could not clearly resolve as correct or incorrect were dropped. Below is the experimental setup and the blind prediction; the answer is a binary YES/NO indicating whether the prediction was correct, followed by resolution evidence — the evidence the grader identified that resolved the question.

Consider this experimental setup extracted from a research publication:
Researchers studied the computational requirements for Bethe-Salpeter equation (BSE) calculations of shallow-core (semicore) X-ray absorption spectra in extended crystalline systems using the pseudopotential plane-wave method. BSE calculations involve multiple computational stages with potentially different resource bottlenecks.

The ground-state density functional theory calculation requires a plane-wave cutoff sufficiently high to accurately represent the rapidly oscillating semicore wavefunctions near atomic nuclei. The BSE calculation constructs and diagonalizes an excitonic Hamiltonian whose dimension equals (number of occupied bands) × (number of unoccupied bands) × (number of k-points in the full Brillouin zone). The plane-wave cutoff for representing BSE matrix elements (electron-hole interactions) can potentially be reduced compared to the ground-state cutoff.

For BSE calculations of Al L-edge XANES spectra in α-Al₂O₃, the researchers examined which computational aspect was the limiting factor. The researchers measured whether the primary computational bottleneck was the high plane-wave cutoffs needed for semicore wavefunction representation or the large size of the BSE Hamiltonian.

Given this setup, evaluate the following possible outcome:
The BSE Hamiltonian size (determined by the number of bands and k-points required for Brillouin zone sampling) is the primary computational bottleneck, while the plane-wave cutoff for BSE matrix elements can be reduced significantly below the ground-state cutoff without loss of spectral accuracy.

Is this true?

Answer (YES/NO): YES